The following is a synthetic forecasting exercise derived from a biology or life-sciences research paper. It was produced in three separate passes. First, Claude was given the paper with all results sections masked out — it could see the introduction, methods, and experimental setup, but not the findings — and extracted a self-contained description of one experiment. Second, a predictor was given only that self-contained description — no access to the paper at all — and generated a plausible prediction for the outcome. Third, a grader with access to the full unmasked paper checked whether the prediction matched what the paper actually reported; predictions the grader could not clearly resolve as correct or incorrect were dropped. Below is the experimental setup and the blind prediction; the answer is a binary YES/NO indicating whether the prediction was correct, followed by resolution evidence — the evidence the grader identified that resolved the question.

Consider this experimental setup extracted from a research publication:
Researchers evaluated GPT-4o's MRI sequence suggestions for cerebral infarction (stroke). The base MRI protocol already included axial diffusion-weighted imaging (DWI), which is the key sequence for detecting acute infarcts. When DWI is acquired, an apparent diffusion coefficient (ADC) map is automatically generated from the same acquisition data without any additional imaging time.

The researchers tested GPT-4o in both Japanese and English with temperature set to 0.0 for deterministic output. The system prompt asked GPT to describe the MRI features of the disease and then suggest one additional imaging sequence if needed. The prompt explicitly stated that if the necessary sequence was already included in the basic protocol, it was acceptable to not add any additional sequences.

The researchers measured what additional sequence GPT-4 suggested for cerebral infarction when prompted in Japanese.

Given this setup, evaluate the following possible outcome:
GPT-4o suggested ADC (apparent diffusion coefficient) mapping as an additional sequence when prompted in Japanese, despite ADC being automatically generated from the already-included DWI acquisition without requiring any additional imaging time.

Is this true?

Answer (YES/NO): YES